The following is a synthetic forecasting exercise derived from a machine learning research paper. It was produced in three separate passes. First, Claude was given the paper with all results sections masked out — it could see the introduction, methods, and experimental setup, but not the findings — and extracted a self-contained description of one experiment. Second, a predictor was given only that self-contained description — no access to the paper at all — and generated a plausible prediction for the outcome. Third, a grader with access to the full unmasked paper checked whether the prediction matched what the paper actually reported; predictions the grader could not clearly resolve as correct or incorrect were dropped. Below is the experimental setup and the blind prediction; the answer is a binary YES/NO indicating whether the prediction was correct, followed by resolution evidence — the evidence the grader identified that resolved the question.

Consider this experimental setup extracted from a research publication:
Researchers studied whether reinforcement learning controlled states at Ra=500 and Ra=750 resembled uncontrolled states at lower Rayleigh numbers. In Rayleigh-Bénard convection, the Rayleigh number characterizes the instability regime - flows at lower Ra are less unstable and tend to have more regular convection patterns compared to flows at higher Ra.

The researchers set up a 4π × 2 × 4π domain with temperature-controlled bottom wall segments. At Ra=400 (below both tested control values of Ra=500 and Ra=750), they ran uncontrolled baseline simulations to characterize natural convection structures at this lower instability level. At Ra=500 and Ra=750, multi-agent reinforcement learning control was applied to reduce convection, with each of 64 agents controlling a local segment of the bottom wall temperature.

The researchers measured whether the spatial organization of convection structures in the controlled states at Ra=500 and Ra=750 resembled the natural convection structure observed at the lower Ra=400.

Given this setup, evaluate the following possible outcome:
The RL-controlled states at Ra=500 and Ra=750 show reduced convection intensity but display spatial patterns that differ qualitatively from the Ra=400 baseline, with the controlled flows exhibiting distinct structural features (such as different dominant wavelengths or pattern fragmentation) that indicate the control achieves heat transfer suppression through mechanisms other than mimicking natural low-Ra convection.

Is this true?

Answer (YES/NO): NO